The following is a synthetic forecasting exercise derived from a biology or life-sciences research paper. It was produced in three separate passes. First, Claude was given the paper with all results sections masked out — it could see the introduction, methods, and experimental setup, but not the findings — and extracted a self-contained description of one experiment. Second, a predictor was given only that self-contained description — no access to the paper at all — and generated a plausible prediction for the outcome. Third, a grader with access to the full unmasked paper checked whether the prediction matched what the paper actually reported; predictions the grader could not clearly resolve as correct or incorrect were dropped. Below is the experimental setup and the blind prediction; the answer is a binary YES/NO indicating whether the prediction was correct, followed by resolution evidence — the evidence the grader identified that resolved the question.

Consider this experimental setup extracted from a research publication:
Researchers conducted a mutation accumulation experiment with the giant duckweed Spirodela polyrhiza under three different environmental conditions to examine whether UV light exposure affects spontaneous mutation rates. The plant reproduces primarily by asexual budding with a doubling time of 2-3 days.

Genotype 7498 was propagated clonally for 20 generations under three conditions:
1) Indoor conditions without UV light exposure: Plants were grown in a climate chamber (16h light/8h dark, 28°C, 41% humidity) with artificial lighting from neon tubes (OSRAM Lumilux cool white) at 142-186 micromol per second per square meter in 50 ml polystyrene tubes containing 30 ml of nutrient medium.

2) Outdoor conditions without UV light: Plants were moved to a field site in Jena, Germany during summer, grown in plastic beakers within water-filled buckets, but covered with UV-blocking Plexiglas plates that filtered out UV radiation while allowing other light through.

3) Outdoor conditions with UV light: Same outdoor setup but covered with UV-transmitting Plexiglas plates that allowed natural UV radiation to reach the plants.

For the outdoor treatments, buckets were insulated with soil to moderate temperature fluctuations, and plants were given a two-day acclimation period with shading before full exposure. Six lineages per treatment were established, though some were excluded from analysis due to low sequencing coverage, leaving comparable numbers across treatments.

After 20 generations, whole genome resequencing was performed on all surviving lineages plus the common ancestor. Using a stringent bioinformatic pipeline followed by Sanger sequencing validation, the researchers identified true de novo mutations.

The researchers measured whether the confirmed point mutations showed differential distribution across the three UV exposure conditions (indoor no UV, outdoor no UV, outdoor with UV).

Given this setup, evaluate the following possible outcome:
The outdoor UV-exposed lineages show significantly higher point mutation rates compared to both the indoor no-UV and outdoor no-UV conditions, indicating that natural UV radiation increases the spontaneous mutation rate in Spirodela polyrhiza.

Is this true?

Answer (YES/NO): NO